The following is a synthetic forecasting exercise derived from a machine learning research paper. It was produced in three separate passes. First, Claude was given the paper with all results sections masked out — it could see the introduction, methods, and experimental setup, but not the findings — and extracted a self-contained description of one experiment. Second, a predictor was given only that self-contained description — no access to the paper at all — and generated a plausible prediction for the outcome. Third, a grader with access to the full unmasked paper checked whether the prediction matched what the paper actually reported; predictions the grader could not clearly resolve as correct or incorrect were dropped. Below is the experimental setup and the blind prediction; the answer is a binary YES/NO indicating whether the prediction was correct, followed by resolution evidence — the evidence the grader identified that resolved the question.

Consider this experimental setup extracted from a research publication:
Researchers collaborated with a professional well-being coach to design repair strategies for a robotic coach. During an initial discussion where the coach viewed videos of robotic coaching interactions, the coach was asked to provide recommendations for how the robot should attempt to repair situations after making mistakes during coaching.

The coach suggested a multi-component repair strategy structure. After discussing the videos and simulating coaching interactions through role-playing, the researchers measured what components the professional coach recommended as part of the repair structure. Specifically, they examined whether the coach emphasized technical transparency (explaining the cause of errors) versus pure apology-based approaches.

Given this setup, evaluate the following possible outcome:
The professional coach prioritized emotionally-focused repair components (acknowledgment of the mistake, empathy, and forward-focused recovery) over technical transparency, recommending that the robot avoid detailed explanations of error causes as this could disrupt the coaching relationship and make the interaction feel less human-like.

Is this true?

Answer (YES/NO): NO